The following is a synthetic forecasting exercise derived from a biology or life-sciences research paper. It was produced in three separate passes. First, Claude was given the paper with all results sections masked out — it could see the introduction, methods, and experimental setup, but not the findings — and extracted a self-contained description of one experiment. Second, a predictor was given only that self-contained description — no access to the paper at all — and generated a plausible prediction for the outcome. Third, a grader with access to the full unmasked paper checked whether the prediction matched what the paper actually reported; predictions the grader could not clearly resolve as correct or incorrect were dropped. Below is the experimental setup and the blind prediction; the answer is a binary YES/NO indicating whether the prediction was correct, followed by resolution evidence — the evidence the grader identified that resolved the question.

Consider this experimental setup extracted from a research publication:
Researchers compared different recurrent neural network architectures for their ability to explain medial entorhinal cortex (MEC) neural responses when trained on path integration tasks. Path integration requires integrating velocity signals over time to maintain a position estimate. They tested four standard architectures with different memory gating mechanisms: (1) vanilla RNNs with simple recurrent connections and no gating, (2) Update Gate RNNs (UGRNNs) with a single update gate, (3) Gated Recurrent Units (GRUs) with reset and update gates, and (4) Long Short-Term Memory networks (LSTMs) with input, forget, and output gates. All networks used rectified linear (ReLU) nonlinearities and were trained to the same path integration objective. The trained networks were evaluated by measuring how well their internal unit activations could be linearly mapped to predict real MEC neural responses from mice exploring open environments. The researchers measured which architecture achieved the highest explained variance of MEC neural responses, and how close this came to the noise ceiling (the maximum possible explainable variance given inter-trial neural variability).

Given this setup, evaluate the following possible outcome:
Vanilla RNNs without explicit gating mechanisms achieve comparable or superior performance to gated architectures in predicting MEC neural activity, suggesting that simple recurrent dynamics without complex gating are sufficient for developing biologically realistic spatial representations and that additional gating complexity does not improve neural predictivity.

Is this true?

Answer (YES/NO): NO